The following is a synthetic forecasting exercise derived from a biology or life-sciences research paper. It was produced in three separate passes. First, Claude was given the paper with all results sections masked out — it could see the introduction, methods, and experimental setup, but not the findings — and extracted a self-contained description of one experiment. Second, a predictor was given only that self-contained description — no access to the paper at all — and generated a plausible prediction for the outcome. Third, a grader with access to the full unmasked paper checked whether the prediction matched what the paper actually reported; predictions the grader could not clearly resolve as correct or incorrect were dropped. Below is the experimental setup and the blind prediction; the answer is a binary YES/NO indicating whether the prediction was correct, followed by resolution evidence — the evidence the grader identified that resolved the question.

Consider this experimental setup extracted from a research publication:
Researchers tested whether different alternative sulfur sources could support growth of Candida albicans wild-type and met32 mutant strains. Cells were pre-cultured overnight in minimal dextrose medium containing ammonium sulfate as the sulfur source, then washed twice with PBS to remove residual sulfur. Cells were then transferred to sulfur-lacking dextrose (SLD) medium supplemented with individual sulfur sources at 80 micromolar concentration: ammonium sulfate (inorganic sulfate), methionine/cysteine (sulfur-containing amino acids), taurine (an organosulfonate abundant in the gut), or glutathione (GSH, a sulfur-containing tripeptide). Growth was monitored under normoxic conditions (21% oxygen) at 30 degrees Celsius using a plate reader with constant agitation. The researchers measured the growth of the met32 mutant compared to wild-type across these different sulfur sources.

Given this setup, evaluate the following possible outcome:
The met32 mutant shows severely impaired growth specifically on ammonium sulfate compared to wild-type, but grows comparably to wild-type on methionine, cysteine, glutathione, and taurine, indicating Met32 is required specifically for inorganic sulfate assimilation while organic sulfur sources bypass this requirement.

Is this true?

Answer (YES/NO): NO